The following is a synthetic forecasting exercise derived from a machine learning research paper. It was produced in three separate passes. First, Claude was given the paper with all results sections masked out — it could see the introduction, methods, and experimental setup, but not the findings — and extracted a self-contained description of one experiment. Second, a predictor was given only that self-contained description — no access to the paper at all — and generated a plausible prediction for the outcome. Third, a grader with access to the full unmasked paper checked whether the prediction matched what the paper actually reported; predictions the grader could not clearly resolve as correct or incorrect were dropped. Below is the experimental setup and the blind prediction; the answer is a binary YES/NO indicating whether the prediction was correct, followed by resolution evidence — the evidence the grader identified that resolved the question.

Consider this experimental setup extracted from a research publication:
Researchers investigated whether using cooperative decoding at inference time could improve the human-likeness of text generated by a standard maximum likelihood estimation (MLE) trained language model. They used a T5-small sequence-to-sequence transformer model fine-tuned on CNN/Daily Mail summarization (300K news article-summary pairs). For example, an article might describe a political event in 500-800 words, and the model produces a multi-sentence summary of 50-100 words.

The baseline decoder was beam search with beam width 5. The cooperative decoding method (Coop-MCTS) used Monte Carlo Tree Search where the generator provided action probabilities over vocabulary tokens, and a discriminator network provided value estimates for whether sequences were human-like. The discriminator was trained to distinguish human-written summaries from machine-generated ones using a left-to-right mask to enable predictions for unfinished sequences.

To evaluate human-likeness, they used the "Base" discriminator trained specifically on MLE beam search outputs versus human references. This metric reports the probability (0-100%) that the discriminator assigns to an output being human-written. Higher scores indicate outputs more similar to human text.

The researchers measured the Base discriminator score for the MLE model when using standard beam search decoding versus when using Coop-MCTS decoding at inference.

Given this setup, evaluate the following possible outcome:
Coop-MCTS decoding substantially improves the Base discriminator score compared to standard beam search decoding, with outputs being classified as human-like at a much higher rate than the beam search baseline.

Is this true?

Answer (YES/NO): YES